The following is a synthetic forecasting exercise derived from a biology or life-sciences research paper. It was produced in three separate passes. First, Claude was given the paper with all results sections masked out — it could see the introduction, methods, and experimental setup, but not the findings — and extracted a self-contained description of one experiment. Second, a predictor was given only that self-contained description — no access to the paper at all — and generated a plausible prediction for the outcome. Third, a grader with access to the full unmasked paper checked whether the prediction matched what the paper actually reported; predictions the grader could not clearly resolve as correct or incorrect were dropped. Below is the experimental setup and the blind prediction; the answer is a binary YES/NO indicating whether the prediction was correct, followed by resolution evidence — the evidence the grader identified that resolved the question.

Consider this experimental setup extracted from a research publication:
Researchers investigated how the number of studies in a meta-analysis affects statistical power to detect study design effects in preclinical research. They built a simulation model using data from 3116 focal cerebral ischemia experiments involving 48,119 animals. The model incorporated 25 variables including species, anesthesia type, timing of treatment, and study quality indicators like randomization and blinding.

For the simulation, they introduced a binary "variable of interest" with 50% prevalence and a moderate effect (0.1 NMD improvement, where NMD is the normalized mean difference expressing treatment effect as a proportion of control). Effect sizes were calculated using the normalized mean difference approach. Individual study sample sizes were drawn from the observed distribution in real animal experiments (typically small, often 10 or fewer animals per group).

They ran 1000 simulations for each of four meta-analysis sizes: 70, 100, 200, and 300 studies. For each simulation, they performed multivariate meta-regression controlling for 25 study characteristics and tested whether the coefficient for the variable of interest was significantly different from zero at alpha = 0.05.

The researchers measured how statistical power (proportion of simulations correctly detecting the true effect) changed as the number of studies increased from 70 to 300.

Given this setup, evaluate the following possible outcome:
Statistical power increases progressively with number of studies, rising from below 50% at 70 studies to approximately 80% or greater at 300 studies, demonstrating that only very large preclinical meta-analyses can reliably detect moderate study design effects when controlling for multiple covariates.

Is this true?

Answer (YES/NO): YES